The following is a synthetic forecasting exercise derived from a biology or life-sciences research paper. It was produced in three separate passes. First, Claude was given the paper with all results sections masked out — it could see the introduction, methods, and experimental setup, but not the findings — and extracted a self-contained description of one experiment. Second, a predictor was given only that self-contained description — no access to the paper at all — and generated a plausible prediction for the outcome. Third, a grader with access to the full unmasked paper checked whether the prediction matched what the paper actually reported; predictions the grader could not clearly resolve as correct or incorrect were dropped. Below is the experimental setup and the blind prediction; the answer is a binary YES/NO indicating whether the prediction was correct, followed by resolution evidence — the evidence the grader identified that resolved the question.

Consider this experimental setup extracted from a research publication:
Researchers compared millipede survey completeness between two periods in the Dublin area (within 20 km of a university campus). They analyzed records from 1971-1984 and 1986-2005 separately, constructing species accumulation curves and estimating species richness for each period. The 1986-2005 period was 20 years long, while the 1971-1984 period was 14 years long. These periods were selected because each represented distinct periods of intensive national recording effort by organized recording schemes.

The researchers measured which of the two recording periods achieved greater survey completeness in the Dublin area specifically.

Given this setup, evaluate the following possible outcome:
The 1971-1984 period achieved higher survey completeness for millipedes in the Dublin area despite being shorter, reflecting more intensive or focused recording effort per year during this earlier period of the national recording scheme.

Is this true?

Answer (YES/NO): YES